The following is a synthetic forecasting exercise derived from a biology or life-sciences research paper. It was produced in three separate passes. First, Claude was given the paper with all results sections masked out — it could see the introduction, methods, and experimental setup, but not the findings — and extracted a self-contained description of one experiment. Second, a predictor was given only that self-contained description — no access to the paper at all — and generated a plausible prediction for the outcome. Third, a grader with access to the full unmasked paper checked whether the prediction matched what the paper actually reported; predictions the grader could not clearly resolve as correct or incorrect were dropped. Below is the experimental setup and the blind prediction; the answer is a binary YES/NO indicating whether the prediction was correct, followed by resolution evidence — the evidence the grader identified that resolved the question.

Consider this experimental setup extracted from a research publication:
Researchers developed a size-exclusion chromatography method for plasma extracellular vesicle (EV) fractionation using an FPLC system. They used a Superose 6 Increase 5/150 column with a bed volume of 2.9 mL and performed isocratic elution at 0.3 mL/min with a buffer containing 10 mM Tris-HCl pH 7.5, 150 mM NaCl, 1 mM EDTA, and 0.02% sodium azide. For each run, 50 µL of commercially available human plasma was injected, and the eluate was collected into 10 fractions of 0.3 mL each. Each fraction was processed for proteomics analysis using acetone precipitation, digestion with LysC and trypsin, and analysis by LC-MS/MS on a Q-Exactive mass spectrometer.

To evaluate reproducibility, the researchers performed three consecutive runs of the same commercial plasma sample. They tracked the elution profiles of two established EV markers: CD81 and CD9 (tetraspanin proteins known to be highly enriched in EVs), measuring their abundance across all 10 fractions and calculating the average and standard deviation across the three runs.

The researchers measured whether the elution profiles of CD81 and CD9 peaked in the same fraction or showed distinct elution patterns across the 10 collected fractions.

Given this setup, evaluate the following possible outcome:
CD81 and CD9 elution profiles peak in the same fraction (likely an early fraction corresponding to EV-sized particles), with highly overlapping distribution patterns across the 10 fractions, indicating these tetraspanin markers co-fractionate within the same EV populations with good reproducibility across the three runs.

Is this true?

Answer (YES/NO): YES